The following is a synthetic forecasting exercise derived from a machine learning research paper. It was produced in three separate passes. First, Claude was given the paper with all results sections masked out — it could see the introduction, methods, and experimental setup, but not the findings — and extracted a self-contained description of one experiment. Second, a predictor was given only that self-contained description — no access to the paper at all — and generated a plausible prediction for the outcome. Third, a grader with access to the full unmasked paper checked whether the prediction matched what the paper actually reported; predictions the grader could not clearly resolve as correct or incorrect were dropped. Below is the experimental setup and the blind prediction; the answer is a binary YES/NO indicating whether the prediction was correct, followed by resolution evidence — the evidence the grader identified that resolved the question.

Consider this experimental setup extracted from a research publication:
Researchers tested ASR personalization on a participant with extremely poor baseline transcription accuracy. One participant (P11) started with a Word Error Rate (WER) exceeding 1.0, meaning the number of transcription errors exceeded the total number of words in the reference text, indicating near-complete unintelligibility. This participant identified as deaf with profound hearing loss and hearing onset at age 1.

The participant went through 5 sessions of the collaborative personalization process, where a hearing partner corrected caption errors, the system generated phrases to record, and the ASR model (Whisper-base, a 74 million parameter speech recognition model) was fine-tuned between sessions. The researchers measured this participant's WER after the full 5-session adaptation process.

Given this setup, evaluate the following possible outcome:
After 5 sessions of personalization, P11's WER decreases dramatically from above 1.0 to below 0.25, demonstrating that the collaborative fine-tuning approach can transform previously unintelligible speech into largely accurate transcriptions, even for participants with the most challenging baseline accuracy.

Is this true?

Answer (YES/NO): NO